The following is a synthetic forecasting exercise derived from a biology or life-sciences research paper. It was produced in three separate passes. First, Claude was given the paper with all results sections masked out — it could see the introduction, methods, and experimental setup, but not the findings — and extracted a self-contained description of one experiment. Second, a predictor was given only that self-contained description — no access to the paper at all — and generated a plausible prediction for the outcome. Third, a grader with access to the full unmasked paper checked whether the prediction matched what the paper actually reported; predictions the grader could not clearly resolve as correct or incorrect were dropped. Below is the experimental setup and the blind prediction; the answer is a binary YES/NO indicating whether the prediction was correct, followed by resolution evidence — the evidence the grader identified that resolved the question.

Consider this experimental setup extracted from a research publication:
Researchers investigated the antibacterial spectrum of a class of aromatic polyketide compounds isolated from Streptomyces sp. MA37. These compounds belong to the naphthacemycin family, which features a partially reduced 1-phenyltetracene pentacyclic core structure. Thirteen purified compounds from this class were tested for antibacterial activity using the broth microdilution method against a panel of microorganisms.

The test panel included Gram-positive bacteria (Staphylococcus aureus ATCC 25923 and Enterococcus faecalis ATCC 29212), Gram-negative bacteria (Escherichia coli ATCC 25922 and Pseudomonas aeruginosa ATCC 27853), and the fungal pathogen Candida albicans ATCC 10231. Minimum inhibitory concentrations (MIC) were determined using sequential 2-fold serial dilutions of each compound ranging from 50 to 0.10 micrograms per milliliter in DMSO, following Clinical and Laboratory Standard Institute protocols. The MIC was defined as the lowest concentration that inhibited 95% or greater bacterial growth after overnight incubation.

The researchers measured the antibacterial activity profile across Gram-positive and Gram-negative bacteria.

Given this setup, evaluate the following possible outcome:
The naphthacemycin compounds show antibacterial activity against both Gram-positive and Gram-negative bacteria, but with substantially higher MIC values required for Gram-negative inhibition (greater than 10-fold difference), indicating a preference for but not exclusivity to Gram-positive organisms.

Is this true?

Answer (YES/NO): NO